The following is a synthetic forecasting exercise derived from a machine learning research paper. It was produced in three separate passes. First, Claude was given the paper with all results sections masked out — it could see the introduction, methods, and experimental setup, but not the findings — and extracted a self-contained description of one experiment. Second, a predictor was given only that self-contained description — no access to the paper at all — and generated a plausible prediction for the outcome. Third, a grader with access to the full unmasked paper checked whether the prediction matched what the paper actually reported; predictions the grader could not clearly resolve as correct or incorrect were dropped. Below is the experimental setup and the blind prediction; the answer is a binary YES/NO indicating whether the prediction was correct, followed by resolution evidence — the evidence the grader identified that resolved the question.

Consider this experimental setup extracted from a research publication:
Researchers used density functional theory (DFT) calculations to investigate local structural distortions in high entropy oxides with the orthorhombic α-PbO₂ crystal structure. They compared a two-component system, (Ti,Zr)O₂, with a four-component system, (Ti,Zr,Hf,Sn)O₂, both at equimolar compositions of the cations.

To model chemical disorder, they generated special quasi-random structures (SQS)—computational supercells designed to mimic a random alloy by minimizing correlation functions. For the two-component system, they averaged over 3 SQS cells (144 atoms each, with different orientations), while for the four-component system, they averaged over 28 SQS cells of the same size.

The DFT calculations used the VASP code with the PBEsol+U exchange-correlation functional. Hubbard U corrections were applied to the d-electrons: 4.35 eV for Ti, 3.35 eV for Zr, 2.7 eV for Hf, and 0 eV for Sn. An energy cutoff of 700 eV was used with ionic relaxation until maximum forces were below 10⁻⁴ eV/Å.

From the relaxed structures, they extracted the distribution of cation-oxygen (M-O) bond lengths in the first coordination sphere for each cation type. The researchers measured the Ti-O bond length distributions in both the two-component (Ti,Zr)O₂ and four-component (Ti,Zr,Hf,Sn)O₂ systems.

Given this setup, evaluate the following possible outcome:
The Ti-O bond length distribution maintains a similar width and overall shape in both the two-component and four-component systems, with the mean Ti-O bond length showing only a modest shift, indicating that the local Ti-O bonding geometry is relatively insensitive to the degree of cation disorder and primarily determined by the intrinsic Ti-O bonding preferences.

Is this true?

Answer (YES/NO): YES